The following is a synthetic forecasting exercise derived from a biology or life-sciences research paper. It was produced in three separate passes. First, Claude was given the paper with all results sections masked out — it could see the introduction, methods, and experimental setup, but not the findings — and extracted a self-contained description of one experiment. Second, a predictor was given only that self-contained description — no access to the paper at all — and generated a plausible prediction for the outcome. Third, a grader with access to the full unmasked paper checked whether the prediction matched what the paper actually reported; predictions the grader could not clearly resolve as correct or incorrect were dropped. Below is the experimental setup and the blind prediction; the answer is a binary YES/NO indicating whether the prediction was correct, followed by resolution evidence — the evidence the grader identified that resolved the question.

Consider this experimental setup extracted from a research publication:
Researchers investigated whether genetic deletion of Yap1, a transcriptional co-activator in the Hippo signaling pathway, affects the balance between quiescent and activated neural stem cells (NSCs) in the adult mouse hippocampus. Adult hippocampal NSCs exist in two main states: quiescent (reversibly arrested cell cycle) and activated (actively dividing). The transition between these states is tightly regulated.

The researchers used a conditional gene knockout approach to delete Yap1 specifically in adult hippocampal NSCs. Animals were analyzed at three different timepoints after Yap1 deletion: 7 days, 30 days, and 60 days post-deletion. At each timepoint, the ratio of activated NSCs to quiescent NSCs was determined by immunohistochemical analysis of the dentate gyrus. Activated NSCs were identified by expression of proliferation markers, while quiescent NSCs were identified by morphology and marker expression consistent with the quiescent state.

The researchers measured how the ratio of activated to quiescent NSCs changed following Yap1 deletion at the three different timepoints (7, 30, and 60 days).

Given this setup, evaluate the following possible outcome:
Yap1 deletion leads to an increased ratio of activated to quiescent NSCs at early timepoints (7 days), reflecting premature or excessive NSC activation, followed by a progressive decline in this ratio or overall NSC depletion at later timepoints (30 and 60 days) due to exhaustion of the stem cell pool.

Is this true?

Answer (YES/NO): NO